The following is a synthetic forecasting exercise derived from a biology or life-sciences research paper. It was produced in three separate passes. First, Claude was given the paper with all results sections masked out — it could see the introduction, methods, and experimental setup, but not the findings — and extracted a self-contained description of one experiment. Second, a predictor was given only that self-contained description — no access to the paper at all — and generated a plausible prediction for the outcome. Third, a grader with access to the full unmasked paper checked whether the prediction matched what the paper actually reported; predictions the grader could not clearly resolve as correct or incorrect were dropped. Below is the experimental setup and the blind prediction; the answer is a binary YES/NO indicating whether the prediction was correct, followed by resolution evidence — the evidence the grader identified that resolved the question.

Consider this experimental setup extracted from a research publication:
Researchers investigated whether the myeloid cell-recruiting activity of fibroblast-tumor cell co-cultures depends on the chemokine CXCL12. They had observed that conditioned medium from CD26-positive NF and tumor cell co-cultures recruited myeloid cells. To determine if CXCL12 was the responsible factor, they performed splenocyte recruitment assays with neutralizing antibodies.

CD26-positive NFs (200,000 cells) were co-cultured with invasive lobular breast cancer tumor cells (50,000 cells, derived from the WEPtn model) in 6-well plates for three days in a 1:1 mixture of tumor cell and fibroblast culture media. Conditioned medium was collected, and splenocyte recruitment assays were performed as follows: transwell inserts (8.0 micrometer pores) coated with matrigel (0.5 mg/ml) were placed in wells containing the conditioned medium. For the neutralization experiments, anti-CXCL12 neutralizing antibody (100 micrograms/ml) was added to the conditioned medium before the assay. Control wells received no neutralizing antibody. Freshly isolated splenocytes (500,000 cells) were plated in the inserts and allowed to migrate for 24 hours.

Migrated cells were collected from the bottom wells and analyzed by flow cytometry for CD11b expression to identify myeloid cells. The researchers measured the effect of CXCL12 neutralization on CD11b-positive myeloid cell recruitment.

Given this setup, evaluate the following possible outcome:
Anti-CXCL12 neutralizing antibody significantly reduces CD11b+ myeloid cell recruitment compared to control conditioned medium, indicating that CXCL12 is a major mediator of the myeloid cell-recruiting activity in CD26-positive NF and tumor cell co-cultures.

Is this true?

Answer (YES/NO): YES